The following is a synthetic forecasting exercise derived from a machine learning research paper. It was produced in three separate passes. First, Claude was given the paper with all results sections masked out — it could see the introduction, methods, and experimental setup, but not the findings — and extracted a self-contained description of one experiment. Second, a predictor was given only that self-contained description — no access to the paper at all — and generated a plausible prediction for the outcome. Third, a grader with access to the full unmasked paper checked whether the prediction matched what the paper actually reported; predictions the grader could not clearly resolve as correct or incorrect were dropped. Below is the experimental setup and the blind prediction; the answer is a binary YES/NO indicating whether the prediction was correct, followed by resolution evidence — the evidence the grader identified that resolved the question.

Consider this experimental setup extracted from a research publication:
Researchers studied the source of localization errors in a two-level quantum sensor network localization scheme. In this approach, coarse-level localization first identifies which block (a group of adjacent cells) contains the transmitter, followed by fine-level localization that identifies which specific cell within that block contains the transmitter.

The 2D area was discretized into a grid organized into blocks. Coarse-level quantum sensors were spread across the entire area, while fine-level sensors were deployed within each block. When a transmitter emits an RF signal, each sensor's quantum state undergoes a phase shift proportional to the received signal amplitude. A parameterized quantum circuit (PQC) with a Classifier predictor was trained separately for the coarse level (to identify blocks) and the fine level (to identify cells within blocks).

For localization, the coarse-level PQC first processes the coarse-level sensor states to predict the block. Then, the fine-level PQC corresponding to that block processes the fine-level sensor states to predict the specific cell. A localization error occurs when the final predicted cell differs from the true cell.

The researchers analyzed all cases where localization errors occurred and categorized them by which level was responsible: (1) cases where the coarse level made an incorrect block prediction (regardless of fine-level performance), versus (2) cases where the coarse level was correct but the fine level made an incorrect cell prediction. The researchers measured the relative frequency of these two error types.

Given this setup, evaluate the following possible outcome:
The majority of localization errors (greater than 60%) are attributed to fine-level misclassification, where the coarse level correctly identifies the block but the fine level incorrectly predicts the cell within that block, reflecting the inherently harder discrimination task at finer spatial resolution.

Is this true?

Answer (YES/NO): NO